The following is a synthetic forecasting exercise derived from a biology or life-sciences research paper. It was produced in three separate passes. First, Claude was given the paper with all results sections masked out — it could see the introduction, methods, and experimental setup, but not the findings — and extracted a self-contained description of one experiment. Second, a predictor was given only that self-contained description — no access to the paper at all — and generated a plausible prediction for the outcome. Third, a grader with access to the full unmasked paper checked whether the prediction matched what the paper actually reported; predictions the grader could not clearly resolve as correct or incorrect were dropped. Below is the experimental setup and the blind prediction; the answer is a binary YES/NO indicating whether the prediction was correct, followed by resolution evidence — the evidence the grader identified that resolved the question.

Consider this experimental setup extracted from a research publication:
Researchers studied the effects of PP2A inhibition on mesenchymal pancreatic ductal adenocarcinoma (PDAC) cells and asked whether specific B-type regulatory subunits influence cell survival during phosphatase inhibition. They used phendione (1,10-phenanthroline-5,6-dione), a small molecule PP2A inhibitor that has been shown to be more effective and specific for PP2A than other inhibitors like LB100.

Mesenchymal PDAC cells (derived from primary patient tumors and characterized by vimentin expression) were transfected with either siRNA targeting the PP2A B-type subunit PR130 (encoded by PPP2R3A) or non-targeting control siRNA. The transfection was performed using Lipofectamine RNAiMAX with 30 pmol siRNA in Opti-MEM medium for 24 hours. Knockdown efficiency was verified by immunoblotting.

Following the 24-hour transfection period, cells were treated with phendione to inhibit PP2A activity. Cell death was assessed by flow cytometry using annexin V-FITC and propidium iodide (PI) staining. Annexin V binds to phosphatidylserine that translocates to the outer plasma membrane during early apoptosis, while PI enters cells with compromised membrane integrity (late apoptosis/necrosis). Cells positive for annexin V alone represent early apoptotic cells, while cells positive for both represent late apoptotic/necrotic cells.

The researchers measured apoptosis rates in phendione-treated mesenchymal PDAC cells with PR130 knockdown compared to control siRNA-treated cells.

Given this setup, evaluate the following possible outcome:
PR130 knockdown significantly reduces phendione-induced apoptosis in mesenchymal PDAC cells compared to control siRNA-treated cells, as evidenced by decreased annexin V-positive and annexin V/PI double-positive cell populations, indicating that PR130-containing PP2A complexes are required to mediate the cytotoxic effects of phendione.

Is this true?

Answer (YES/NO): NO